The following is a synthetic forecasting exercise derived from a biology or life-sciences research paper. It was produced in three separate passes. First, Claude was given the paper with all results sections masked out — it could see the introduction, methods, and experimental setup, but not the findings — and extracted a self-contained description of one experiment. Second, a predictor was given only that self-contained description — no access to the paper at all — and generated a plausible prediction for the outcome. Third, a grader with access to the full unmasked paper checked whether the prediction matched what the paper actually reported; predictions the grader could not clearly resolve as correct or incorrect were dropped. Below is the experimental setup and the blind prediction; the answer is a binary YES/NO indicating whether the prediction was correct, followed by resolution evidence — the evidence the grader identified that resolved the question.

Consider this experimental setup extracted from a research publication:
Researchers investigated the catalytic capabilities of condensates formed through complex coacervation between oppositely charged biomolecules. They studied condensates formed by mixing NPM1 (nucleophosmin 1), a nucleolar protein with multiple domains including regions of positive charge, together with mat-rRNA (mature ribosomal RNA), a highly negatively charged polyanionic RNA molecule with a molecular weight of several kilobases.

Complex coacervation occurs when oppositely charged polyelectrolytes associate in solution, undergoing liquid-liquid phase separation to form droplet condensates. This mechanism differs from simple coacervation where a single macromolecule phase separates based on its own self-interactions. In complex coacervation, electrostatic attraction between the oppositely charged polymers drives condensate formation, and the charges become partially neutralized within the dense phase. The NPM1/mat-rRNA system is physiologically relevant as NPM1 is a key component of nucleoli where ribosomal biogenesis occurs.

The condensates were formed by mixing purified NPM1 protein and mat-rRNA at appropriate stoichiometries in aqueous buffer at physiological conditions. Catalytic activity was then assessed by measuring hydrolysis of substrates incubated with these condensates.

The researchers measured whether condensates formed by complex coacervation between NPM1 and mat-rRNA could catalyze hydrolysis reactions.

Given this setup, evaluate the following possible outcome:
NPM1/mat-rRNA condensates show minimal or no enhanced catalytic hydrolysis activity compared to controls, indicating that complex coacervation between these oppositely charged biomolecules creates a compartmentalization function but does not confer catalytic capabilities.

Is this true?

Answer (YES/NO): NO